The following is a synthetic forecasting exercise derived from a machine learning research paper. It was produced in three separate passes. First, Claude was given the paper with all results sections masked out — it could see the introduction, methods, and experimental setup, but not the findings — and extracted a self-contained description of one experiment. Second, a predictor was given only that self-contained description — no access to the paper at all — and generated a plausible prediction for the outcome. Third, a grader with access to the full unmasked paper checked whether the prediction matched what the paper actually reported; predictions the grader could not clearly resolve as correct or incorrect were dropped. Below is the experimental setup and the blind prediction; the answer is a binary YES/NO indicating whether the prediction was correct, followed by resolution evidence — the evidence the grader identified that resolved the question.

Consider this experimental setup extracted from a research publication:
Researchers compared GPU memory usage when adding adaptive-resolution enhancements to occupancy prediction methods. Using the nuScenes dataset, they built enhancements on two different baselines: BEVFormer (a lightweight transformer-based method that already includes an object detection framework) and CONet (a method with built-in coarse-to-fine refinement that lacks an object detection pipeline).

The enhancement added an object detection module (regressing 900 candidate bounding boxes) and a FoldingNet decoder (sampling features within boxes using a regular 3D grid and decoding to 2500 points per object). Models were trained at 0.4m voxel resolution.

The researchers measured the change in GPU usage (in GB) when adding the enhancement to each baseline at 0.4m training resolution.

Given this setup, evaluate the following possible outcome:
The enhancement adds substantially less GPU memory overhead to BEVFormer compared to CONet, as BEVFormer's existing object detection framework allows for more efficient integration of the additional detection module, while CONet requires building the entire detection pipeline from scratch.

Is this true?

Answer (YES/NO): YES